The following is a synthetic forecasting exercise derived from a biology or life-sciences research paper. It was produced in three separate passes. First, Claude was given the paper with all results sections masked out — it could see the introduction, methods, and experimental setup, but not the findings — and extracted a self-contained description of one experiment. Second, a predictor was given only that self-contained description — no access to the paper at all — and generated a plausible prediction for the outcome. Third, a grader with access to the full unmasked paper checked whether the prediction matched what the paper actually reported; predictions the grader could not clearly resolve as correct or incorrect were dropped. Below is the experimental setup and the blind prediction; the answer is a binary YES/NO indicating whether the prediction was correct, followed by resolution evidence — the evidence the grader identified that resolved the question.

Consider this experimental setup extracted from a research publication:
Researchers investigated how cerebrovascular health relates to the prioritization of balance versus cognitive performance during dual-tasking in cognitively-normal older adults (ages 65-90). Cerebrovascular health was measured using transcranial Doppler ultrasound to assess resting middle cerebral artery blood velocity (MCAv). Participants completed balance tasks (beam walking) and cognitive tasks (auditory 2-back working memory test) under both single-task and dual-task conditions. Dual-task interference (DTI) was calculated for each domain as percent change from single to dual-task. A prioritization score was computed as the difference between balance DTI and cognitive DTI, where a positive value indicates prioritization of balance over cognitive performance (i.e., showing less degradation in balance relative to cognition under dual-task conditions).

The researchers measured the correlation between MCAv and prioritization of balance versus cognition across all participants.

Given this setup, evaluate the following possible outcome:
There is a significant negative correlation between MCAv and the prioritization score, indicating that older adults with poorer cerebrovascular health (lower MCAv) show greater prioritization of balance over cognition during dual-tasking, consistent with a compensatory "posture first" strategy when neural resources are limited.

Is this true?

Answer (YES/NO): NO